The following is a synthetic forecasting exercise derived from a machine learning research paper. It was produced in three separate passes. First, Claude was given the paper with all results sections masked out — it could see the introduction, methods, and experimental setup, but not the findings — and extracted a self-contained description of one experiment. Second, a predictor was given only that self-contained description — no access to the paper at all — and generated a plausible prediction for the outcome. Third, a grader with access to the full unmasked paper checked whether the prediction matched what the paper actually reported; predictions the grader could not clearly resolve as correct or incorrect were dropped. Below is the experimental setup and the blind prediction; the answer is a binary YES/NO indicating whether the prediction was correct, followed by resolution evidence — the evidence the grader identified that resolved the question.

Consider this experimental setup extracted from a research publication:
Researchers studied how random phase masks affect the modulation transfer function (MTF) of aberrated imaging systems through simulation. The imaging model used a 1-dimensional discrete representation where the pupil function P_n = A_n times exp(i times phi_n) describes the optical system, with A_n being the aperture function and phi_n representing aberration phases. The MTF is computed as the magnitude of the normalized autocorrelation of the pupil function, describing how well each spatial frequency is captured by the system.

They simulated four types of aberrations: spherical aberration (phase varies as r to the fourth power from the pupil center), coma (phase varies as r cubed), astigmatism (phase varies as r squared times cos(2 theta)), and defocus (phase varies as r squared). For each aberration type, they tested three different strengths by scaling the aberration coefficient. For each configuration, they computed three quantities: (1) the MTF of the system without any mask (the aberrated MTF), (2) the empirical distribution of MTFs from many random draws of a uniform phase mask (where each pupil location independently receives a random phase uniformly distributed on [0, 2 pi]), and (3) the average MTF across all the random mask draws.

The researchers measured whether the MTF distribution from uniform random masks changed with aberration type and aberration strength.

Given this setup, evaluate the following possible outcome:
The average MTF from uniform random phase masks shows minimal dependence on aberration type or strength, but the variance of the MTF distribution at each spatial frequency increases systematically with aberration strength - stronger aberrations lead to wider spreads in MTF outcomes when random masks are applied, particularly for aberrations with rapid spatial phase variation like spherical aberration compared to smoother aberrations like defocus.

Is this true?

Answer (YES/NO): NO